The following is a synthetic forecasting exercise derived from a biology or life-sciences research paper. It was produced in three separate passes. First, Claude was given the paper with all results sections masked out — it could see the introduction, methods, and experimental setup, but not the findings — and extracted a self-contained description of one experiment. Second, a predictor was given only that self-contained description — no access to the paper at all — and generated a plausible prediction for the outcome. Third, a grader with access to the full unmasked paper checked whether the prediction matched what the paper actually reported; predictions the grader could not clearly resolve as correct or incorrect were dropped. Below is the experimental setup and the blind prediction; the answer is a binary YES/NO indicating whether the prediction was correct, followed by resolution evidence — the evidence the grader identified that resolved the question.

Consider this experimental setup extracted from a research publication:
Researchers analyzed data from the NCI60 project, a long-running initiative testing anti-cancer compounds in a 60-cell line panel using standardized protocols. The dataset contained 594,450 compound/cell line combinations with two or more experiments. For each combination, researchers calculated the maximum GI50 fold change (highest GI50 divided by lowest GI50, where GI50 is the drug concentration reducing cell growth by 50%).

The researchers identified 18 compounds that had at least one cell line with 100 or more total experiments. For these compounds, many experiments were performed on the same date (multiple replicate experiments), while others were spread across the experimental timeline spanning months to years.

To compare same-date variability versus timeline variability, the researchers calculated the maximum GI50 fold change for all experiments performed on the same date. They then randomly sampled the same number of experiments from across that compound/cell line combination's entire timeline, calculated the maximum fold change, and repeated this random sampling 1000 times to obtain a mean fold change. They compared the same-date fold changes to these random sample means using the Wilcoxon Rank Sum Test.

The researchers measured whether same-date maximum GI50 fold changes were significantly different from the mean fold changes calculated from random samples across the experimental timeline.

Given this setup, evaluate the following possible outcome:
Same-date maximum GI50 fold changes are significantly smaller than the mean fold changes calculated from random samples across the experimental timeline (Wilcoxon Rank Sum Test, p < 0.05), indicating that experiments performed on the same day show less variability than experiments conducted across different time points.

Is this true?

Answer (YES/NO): NO